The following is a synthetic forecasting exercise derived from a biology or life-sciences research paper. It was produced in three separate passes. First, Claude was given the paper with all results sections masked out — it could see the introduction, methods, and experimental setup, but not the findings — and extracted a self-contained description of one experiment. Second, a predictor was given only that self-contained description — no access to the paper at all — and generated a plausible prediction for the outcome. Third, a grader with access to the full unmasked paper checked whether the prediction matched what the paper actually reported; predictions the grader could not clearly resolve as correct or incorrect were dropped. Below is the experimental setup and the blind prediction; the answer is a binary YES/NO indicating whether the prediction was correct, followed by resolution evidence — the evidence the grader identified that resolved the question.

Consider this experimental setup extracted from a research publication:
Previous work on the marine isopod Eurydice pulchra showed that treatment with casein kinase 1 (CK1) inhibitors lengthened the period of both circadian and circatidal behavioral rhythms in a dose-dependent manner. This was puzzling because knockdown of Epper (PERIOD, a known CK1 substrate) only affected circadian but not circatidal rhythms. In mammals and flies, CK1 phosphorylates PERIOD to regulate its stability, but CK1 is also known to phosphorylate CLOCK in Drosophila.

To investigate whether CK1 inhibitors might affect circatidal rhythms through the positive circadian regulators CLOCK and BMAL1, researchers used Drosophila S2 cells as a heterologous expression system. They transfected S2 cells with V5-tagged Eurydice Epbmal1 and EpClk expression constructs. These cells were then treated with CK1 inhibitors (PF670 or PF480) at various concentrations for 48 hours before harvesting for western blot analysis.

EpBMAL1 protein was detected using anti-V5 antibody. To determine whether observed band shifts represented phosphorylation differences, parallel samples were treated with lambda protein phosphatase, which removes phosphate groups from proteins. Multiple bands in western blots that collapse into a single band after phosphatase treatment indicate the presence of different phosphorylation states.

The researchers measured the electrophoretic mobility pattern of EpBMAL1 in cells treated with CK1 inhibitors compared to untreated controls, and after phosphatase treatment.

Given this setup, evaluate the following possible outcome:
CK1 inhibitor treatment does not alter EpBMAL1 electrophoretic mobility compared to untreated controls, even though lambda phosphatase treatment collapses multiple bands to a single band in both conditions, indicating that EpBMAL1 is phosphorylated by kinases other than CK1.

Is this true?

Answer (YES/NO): NO